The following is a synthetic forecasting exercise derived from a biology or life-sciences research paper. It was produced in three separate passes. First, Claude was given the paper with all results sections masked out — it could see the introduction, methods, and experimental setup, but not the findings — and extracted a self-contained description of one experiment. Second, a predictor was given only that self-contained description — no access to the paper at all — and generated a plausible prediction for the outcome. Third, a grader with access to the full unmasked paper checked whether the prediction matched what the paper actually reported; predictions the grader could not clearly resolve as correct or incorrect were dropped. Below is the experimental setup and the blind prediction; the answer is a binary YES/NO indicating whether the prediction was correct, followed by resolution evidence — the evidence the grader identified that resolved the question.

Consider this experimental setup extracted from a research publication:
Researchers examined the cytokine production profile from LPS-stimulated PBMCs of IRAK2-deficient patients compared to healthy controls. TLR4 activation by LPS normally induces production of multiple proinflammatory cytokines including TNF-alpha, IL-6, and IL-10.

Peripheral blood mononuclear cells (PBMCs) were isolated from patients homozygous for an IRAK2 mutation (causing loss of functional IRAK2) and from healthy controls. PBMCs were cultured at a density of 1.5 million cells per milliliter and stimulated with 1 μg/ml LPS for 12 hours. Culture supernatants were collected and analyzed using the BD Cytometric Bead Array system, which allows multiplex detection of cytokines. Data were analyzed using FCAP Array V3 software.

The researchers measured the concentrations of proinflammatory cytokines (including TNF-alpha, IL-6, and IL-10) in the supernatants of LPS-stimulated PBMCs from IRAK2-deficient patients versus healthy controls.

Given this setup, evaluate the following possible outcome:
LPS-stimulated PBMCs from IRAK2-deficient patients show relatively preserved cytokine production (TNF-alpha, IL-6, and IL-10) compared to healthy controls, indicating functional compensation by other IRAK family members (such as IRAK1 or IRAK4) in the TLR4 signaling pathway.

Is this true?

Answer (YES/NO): NO